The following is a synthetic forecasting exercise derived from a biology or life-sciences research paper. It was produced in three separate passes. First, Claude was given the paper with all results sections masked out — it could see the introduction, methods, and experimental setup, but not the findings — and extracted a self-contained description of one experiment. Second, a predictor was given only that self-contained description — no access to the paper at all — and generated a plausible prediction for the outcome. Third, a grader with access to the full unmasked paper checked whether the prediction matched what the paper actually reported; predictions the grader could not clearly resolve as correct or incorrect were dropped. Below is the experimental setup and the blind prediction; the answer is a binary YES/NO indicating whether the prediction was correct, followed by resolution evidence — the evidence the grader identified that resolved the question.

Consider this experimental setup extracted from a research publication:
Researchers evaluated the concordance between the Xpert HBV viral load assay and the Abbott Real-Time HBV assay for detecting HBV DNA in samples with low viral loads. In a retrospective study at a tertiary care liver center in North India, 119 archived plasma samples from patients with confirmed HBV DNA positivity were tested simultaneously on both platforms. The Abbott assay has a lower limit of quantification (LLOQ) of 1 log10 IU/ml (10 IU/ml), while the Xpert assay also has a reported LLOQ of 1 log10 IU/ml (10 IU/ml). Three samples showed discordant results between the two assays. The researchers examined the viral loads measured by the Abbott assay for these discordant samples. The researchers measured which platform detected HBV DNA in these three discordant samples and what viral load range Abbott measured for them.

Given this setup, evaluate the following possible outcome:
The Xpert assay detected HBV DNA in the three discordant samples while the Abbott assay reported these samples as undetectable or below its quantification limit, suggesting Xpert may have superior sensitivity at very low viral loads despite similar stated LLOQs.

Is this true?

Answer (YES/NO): NO